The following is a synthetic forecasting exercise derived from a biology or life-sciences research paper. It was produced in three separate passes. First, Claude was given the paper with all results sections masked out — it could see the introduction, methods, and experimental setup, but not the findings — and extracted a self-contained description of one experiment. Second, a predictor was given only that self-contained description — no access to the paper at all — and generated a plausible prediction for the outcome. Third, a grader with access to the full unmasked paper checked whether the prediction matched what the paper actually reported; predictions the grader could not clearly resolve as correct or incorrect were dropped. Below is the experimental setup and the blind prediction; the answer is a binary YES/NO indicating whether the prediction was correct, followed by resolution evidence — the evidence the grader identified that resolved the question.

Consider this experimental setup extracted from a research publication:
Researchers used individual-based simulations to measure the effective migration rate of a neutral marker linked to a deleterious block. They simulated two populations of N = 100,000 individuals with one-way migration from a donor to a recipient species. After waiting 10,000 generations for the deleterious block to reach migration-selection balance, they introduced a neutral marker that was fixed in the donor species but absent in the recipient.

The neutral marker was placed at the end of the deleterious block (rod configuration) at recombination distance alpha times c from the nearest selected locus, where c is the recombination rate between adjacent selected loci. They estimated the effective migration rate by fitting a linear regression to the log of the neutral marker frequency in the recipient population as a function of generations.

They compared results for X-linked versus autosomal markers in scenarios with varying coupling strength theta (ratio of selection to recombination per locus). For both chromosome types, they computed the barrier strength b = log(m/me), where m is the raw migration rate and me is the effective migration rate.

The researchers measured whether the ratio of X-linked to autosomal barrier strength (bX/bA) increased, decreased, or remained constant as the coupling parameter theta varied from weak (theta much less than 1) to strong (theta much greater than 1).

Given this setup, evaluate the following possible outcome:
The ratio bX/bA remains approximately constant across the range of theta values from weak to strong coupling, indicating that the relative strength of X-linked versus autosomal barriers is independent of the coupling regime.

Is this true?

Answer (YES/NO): NO